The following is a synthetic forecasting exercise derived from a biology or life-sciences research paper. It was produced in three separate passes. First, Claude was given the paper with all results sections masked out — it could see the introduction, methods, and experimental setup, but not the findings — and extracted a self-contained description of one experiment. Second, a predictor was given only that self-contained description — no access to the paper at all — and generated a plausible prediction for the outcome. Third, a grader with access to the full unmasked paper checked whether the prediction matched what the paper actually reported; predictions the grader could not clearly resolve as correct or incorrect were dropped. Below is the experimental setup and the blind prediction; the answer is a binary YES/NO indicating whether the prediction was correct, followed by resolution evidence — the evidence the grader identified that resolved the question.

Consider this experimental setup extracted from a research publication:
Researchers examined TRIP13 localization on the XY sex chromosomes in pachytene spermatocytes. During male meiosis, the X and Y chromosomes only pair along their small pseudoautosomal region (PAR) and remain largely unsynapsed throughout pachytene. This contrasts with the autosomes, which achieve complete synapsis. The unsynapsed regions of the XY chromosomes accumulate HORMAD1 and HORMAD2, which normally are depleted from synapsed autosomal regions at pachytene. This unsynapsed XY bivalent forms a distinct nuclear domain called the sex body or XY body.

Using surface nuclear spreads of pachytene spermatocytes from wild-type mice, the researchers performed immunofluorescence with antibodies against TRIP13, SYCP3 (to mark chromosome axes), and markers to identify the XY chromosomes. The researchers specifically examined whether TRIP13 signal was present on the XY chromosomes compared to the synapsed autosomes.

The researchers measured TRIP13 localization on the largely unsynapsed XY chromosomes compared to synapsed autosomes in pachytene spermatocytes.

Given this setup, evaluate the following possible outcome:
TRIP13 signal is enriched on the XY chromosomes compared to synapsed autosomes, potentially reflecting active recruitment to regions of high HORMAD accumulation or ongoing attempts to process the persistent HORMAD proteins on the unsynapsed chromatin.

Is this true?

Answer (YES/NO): NO